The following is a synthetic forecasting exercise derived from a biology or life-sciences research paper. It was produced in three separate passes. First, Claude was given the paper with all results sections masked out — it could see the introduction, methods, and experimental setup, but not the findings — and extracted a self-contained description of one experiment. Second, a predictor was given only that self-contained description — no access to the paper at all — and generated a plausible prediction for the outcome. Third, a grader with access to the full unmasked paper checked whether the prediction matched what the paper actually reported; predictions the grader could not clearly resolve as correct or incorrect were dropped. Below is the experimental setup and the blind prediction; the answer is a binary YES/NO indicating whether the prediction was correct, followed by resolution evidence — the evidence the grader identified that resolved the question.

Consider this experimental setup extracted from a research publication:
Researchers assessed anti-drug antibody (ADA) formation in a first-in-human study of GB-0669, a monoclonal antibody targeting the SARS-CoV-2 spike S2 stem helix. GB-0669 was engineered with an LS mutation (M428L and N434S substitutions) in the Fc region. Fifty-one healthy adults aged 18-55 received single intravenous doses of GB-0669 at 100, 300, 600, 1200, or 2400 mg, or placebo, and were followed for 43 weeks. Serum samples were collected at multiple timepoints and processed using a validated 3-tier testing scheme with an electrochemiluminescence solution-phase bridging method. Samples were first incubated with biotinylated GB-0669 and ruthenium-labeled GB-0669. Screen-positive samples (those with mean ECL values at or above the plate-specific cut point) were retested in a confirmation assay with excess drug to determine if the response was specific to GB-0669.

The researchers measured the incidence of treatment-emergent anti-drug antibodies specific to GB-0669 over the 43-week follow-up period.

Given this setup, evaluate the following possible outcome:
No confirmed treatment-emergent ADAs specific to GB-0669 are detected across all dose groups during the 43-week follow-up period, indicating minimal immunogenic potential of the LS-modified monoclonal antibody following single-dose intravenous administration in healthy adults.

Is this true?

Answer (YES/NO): NO